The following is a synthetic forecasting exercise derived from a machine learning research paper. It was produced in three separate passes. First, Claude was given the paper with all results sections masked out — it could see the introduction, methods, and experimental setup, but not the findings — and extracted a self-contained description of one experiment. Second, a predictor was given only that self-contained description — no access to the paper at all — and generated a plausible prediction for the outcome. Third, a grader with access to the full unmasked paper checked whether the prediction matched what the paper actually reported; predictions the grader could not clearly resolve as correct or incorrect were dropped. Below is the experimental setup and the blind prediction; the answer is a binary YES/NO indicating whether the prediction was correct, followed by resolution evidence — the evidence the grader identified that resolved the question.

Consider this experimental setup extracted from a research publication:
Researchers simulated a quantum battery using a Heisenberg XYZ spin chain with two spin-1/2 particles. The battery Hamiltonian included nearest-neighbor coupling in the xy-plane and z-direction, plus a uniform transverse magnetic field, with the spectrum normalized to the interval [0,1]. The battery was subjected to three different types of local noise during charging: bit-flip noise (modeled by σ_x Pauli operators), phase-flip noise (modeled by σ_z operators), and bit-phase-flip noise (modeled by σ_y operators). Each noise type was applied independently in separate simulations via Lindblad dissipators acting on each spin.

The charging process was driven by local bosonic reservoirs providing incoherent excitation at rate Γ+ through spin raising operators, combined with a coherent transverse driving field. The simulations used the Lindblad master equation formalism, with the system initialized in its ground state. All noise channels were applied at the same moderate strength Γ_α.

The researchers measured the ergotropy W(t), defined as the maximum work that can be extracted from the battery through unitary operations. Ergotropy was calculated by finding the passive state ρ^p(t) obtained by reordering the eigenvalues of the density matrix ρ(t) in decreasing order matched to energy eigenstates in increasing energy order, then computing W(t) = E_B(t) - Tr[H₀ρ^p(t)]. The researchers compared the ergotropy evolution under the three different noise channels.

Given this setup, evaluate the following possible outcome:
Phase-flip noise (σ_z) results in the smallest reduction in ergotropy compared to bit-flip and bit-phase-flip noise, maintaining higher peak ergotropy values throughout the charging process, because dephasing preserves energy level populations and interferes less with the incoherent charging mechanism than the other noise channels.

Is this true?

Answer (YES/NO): NO